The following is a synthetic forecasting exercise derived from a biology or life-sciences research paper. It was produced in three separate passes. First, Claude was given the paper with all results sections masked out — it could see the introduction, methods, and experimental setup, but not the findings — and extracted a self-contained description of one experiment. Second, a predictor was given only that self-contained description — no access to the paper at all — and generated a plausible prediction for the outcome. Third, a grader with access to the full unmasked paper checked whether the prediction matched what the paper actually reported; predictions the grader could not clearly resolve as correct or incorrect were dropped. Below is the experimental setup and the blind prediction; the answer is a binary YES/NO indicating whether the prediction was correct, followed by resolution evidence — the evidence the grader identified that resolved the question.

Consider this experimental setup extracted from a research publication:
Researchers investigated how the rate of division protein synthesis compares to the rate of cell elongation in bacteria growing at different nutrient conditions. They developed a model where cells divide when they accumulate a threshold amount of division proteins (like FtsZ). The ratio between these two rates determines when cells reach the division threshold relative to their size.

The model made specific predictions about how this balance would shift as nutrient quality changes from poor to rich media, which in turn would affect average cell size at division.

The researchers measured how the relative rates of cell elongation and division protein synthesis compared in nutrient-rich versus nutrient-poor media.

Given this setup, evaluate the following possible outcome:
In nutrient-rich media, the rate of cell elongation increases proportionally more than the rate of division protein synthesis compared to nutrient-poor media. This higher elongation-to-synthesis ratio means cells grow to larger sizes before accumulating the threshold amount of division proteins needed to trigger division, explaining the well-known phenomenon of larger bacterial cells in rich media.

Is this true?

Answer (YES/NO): NO